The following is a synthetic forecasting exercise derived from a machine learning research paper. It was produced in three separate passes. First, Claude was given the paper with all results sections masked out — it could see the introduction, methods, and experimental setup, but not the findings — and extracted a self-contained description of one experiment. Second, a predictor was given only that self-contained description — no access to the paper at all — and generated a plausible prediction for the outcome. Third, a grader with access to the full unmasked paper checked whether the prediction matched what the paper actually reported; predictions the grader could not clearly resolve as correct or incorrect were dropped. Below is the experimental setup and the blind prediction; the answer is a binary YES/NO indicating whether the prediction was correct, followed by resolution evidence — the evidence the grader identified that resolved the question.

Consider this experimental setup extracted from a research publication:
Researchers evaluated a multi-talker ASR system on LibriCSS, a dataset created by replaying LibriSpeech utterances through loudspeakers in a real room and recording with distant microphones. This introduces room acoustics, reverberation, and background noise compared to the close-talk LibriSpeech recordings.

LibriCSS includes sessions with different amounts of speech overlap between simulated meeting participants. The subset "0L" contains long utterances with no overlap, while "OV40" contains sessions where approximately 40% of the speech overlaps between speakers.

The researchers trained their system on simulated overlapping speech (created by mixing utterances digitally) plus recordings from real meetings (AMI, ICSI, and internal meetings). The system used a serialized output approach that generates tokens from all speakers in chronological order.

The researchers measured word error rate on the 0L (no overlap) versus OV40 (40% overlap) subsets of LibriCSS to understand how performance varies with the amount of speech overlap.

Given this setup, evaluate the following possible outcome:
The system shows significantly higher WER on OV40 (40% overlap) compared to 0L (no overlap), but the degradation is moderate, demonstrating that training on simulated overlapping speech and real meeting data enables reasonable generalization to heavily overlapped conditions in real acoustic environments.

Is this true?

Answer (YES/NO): NO